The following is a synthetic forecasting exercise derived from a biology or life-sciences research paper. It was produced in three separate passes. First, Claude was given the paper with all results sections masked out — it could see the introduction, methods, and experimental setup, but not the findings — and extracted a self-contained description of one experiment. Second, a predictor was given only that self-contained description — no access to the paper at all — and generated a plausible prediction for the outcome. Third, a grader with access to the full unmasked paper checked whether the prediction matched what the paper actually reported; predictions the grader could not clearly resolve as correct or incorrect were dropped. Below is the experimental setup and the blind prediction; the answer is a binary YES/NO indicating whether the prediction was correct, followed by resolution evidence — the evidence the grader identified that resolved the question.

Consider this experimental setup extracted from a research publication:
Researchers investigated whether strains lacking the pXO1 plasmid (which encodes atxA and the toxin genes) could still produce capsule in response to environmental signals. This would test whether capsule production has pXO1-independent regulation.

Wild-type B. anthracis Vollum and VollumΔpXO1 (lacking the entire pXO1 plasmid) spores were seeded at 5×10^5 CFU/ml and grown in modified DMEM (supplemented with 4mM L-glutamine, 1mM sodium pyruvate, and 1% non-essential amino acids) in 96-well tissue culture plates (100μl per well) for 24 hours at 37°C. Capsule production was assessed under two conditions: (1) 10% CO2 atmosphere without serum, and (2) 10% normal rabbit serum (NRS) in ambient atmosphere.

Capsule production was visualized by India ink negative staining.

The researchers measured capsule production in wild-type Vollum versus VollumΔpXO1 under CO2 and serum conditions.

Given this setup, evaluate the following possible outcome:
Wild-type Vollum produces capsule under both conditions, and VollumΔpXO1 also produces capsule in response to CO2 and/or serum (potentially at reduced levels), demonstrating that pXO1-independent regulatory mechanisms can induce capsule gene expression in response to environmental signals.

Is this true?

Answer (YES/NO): YES